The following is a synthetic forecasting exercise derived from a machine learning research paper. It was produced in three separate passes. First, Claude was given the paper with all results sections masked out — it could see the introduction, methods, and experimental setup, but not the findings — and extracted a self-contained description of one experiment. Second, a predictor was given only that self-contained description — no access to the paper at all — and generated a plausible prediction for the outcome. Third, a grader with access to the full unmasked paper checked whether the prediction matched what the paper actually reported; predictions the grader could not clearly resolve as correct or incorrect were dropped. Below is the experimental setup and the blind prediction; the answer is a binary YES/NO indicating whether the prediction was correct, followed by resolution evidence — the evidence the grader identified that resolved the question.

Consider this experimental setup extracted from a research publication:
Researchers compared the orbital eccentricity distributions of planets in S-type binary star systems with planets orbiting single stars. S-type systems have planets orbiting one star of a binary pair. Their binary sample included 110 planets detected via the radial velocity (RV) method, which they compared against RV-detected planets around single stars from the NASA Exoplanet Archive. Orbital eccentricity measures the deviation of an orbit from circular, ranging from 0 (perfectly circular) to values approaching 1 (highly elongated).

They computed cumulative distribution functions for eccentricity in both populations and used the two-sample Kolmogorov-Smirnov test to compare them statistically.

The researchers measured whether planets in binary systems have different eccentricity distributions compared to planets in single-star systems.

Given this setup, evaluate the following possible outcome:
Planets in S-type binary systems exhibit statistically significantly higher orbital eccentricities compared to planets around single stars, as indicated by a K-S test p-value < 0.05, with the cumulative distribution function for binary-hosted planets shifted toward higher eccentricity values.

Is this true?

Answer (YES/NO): NO